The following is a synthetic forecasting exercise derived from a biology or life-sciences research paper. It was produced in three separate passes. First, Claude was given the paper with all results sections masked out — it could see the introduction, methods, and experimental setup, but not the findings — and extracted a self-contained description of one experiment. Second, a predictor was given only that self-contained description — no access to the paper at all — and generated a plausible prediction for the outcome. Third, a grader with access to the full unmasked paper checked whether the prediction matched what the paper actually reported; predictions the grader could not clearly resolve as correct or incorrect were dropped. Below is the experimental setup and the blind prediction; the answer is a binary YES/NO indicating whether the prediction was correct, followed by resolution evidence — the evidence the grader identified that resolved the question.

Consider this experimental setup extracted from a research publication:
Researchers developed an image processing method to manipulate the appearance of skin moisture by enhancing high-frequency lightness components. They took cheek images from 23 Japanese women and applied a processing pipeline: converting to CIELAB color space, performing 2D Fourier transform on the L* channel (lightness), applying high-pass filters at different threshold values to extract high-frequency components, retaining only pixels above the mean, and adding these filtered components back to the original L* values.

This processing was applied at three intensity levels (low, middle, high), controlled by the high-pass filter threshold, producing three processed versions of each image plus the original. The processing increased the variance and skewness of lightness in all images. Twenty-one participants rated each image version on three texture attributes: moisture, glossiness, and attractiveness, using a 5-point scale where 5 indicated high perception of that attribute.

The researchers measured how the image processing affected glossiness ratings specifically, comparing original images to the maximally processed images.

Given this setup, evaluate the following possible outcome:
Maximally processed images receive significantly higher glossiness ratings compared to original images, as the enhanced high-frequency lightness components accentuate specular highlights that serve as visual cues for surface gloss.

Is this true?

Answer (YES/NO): YES